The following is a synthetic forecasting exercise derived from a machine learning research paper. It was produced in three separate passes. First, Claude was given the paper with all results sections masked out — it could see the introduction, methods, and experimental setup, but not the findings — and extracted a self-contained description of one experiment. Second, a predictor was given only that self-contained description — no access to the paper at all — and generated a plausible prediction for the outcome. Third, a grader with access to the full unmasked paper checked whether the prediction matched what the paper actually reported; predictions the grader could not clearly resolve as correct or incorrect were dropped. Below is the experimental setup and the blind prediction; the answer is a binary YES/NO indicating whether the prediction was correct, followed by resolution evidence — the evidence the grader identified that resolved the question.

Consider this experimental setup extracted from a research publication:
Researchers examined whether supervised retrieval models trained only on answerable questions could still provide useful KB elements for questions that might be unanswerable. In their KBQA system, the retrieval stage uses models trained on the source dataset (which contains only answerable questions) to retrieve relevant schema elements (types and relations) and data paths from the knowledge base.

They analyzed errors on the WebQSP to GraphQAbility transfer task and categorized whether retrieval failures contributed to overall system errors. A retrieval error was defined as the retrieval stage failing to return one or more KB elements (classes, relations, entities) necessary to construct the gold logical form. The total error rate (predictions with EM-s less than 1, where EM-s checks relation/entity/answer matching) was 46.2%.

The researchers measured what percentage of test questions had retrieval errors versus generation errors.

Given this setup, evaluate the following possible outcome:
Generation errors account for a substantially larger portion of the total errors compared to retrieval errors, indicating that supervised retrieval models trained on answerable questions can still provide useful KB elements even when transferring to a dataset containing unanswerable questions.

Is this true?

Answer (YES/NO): NO